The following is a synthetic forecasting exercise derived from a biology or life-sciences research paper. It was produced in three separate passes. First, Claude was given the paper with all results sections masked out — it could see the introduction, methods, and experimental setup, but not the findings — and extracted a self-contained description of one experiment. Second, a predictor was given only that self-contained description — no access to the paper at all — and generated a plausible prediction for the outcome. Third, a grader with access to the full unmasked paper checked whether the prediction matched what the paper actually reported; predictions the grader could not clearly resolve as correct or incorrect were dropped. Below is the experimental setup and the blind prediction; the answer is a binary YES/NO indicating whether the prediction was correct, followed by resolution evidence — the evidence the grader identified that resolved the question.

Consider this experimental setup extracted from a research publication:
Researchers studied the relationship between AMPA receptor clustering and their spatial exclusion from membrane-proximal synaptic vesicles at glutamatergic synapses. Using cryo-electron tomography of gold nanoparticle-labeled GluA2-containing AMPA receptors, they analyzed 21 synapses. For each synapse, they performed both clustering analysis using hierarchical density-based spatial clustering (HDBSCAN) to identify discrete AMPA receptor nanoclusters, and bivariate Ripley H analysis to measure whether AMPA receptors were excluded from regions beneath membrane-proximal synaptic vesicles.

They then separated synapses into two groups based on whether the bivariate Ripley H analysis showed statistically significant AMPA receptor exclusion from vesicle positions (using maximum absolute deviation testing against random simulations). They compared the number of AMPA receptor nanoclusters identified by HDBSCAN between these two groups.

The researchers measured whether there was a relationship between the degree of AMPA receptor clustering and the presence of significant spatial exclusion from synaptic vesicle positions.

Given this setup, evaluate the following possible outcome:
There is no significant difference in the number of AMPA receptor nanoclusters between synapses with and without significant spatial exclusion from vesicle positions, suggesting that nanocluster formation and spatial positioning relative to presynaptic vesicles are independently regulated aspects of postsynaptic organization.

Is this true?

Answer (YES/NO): NO